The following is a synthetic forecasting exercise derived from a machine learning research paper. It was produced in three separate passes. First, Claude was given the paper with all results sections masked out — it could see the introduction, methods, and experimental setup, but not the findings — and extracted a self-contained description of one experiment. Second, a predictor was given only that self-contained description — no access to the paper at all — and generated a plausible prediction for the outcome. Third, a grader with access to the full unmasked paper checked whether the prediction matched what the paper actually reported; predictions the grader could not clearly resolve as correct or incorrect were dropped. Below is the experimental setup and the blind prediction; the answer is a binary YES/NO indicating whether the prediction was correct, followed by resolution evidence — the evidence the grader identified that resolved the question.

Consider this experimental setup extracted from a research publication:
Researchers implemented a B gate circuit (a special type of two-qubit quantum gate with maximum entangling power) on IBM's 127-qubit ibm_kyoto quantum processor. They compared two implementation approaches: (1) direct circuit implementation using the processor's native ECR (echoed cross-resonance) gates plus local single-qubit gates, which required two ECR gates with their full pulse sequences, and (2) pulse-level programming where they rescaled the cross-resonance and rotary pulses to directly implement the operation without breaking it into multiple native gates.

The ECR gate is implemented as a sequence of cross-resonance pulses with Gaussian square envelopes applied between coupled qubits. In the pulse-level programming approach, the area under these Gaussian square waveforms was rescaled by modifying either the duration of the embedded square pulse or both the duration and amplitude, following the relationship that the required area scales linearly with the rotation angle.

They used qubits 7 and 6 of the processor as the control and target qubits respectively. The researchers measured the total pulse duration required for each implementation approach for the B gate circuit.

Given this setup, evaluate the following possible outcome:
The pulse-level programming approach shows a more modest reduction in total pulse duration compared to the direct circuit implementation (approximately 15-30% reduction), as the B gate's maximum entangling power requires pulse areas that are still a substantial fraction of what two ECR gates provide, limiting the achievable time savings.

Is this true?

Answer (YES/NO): YES